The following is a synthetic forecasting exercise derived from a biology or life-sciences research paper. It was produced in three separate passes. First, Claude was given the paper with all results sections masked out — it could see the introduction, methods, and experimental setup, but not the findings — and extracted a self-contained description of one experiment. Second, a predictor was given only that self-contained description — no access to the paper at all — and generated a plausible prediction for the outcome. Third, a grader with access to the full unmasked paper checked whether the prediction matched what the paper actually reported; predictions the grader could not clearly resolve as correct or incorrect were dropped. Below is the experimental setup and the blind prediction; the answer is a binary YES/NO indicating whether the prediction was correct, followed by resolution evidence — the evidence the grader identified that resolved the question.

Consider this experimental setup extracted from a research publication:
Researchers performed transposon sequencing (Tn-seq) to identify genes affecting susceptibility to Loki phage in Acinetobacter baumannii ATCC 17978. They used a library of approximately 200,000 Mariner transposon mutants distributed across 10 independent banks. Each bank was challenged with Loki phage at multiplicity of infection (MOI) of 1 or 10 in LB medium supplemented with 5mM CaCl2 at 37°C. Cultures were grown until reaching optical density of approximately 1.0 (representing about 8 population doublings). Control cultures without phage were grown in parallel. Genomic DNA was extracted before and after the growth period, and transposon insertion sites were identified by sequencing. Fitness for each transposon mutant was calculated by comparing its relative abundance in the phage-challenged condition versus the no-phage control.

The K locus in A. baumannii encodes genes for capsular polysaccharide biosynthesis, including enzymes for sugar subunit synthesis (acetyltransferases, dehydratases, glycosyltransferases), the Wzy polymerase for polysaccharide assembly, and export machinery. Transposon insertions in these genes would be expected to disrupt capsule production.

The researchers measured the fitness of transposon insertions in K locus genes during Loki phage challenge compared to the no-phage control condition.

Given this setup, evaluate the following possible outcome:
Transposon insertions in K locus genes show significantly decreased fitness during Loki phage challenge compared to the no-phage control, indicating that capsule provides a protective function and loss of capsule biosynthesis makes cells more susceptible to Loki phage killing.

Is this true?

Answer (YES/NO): NO